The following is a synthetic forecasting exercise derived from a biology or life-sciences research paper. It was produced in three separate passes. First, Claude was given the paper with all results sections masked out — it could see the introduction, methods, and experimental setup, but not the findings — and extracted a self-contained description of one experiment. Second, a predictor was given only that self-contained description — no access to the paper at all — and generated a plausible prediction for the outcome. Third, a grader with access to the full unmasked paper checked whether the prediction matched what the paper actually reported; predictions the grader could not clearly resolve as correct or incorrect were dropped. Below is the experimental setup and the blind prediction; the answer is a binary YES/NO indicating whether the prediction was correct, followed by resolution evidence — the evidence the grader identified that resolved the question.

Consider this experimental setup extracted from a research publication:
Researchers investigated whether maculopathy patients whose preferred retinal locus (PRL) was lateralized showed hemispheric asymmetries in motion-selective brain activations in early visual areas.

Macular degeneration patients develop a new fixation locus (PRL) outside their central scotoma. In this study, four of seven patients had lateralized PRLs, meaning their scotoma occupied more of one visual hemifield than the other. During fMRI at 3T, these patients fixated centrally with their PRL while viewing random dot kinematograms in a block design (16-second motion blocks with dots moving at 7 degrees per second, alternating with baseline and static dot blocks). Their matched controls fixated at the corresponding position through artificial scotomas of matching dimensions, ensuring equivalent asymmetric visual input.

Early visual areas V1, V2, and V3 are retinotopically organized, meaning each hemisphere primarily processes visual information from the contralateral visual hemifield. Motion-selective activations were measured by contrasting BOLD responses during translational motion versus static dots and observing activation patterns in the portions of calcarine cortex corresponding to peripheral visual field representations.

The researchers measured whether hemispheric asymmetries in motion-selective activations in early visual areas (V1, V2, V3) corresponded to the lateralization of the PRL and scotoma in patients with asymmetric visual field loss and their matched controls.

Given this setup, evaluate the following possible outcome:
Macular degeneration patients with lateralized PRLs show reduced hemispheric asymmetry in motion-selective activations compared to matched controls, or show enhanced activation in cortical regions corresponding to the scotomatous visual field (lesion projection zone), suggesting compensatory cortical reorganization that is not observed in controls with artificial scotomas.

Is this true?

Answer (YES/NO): NO